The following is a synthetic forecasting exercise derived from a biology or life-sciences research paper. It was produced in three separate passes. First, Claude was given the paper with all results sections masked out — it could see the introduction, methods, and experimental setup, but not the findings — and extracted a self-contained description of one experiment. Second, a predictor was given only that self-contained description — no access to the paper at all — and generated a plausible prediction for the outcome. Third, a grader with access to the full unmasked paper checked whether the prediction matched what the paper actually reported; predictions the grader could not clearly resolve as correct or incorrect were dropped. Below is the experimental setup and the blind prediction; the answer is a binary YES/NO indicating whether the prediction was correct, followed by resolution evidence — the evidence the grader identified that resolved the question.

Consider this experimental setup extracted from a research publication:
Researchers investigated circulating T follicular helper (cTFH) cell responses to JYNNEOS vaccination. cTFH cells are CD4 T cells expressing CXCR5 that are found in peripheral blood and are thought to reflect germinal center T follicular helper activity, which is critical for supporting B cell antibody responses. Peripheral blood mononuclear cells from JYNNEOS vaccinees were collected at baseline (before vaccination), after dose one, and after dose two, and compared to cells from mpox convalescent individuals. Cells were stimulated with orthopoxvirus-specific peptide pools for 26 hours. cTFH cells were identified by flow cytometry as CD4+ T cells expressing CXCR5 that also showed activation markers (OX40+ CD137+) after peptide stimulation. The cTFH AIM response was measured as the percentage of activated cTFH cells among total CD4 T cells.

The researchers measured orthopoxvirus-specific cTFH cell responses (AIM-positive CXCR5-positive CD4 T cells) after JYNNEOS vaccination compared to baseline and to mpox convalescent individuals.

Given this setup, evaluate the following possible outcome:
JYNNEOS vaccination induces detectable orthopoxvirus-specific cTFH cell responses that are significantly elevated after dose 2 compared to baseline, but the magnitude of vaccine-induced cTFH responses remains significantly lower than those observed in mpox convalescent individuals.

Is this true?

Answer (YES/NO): NO